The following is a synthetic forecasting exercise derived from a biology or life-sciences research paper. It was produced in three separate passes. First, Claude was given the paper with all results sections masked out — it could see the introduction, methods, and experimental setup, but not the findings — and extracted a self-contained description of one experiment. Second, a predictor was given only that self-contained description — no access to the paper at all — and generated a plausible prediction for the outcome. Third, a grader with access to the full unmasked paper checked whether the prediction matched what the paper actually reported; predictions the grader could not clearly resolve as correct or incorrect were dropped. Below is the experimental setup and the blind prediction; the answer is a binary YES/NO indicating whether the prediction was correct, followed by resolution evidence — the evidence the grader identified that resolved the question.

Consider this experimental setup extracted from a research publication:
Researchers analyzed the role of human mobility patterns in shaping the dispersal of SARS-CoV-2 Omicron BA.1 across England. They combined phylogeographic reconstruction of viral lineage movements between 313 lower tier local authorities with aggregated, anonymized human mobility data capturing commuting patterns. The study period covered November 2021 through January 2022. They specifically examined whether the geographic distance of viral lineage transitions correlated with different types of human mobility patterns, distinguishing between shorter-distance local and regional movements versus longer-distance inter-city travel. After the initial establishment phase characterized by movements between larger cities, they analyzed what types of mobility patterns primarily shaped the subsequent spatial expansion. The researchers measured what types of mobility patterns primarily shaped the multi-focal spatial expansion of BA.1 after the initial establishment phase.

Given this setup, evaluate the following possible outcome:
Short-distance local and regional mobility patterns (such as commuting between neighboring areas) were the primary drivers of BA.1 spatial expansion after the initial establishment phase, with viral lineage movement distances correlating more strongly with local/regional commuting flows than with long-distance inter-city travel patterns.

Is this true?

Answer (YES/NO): YES